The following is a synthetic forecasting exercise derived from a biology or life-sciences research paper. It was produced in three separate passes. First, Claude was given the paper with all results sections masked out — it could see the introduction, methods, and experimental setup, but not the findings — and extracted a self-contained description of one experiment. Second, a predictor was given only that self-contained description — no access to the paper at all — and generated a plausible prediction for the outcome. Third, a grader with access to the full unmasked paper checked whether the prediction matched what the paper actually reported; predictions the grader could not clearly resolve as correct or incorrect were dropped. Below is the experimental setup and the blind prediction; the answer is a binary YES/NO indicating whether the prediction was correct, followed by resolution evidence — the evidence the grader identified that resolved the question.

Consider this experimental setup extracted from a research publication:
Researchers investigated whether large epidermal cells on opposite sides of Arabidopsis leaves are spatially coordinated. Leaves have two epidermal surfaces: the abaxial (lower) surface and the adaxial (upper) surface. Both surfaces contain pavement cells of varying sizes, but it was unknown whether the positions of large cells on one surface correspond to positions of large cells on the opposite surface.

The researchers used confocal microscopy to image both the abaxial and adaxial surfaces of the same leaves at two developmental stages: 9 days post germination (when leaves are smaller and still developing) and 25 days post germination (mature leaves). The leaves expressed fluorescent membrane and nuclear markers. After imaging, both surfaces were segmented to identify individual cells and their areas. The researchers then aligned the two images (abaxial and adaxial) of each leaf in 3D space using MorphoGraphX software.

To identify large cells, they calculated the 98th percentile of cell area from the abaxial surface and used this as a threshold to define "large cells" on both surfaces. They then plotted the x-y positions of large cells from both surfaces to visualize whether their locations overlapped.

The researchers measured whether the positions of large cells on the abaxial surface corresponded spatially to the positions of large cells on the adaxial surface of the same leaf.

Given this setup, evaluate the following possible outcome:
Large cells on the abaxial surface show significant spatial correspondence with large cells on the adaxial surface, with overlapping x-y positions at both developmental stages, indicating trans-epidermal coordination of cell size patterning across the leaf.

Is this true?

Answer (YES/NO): NO